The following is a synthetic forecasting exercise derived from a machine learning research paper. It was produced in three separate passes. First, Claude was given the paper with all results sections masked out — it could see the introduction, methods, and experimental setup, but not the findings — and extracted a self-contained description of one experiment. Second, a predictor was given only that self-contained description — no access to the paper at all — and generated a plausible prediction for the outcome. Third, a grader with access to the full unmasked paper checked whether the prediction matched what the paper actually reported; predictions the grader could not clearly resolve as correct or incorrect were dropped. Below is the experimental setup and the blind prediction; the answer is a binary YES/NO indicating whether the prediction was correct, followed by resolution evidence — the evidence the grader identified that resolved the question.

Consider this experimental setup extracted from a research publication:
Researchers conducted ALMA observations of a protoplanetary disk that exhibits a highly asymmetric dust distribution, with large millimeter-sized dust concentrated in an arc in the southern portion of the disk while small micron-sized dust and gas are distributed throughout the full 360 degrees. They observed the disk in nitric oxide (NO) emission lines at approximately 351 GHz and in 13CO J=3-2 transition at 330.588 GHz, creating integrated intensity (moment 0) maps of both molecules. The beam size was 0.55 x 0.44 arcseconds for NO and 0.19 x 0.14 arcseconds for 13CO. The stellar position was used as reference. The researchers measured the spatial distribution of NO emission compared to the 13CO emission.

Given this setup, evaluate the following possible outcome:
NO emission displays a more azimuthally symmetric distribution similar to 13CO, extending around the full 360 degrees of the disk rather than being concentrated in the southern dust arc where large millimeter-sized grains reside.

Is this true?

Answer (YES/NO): NO